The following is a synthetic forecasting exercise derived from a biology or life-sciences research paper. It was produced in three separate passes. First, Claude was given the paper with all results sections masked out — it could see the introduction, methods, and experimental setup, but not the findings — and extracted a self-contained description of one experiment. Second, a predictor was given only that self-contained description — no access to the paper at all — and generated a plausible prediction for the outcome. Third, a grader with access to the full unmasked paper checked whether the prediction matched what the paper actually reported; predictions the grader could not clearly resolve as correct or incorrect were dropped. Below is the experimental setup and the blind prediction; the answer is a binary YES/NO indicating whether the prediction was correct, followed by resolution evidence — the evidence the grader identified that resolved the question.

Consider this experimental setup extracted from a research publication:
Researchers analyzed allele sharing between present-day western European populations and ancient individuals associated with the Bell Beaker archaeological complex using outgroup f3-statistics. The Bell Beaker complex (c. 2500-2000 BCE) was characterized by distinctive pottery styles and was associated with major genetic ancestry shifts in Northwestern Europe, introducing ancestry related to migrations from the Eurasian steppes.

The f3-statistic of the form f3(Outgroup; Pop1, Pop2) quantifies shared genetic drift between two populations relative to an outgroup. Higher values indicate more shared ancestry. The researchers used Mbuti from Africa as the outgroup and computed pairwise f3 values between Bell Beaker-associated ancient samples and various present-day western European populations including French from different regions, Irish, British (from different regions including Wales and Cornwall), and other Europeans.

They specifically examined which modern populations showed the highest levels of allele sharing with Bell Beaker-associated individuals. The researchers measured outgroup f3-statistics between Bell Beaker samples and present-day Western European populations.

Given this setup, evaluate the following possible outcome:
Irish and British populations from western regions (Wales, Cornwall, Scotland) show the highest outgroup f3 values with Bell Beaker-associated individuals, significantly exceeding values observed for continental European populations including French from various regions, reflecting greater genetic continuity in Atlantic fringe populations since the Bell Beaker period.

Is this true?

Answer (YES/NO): NO